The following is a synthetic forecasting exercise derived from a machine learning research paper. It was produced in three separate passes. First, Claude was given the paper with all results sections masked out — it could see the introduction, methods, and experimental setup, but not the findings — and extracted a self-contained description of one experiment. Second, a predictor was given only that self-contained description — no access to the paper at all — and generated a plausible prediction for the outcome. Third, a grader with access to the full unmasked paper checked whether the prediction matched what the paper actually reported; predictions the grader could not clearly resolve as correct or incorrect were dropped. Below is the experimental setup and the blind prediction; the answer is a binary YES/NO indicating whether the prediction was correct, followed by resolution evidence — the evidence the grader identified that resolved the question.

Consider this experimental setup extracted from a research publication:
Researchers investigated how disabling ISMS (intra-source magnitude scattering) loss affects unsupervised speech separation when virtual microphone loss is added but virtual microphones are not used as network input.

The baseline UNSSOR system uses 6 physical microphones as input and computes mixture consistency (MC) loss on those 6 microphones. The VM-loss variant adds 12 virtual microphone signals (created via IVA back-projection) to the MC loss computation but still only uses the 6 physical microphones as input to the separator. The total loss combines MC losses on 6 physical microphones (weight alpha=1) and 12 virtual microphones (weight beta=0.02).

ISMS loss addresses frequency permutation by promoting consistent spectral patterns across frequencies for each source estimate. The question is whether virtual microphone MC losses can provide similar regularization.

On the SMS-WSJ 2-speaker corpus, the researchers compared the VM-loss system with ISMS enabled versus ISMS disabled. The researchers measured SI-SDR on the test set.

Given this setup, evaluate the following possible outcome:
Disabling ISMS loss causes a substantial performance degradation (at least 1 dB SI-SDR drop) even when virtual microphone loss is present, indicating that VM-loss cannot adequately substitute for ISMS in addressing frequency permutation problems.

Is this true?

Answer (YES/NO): NO